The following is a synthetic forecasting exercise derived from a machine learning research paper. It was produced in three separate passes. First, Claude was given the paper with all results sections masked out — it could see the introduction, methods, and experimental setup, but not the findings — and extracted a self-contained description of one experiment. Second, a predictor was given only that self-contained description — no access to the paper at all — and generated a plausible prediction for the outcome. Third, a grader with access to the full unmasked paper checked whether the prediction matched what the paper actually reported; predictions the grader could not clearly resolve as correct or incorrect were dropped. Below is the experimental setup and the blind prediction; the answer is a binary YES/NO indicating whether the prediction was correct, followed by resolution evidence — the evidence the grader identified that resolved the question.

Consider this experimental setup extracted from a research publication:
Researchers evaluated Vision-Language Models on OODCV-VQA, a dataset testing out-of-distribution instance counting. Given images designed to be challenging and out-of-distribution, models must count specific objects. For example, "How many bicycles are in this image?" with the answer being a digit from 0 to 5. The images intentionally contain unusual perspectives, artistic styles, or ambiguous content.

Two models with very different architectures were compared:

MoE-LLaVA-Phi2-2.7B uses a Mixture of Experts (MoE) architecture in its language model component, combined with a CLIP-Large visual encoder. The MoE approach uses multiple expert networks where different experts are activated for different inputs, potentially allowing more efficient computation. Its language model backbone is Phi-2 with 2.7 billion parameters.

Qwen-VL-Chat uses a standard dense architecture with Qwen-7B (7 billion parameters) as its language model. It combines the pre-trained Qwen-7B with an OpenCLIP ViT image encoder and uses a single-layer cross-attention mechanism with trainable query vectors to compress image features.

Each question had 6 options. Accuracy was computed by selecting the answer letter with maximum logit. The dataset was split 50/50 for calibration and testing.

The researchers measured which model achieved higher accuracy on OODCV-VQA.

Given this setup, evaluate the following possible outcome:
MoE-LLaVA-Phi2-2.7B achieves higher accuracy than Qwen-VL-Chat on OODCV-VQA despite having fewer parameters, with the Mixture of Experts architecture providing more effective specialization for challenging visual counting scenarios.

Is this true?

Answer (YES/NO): YES